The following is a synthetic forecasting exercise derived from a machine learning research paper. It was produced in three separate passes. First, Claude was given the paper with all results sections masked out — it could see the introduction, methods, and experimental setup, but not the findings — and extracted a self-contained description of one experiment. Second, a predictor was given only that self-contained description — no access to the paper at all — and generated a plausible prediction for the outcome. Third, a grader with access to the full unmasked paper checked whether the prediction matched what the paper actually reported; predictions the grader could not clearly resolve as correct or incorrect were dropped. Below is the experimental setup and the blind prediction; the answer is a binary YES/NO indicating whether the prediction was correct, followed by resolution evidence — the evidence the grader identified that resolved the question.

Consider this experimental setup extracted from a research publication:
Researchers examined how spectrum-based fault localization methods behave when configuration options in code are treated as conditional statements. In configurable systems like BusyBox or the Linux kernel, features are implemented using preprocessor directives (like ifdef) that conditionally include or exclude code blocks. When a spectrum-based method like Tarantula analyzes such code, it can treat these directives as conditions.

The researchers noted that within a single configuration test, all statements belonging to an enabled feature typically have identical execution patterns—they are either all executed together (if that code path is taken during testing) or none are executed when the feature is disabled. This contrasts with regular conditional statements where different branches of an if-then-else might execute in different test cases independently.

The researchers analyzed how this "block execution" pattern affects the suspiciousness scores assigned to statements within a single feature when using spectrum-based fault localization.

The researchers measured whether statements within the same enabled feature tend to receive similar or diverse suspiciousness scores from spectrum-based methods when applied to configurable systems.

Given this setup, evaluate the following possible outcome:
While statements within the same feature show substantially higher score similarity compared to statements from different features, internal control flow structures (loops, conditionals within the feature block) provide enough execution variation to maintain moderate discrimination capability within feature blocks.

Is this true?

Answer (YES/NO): NO